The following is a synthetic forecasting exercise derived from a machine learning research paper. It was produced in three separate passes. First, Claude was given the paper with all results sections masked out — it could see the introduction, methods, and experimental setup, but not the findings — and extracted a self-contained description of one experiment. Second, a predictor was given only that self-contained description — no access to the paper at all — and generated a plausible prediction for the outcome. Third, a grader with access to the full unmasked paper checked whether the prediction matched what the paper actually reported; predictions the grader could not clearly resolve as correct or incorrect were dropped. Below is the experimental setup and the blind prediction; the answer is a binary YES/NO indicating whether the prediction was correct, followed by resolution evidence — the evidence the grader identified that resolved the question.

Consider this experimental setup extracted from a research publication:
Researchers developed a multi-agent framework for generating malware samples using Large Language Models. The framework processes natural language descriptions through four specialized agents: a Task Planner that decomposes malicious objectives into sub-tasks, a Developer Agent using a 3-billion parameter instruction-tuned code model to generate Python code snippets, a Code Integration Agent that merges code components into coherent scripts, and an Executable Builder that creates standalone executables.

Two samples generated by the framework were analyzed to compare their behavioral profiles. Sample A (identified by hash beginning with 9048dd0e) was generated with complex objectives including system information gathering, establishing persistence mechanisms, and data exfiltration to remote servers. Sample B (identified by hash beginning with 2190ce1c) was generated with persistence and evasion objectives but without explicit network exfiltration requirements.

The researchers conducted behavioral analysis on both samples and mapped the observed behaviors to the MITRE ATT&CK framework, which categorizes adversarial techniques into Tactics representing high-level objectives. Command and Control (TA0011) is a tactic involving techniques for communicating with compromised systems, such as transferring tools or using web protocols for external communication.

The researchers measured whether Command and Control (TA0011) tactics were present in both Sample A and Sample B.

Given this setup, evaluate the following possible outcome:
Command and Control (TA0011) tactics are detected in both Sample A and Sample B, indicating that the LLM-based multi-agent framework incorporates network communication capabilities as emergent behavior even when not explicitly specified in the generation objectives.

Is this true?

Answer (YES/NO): NO